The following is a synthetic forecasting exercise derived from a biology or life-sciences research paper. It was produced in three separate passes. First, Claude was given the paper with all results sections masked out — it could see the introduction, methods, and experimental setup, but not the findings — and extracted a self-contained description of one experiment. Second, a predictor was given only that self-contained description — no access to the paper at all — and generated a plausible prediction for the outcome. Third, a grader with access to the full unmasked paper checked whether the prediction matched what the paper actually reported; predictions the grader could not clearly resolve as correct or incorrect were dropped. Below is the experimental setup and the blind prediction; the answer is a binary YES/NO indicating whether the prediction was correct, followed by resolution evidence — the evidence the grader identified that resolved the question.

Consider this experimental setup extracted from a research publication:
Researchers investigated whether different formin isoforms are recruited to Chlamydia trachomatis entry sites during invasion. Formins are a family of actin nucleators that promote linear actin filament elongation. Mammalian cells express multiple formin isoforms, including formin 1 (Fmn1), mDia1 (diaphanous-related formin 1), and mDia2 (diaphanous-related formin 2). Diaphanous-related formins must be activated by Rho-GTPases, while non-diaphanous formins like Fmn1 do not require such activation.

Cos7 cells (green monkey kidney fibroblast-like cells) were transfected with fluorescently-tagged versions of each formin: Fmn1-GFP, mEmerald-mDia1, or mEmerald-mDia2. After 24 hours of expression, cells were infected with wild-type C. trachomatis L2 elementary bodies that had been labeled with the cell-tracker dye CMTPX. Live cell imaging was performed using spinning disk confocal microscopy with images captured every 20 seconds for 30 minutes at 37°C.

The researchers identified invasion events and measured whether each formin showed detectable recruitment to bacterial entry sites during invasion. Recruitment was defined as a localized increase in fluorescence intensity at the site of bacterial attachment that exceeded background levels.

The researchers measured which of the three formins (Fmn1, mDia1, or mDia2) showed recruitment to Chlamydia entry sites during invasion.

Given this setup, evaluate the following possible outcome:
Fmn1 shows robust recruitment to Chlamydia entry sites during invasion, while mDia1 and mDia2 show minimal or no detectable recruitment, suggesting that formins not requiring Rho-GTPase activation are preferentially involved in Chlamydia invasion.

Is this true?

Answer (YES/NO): NO